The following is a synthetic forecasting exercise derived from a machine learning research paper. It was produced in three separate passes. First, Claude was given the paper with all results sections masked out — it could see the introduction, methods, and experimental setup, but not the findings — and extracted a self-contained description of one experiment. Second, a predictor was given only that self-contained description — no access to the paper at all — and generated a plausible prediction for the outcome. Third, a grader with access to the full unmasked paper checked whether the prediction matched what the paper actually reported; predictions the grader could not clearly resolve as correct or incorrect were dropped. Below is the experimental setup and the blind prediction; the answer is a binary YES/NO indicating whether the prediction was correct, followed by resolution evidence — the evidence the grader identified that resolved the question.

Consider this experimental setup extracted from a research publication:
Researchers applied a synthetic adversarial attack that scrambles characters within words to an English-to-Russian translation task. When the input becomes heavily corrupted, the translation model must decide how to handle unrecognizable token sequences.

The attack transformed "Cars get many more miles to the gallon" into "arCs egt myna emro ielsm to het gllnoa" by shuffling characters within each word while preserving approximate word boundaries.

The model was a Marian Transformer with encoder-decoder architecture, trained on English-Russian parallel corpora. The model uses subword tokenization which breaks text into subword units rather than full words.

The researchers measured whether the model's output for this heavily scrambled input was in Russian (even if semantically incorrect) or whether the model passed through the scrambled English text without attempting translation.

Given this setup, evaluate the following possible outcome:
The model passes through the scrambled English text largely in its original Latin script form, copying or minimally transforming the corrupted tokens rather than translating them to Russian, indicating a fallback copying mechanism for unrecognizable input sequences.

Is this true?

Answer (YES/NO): YES